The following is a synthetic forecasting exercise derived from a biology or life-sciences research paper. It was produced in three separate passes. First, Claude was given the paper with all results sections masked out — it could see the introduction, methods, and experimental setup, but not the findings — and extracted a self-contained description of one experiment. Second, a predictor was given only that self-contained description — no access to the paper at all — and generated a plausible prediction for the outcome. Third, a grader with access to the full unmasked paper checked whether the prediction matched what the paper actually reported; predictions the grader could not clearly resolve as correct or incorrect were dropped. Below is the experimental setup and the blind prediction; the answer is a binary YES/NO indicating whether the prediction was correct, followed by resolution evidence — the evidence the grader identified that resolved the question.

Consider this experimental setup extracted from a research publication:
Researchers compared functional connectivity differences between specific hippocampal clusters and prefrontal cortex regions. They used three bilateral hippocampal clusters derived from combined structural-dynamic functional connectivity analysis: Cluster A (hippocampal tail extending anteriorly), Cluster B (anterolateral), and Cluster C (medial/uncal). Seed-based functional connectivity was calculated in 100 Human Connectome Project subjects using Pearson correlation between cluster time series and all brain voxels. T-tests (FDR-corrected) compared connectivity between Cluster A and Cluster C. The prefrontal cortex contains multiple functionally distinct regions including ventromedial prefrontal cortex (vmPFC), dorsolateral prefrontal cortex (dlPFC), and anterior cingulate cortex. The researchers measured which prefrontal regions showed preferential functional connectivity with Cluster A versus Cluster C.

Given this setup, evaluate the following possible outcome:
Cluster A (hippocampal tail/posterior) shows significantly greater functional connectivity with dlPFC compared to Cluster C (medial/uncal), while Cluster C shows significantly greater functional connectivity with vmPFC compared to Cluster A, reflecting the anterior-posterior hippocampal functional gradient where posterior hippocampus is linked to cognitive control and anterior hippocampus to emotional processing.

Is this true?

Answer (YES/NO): YES